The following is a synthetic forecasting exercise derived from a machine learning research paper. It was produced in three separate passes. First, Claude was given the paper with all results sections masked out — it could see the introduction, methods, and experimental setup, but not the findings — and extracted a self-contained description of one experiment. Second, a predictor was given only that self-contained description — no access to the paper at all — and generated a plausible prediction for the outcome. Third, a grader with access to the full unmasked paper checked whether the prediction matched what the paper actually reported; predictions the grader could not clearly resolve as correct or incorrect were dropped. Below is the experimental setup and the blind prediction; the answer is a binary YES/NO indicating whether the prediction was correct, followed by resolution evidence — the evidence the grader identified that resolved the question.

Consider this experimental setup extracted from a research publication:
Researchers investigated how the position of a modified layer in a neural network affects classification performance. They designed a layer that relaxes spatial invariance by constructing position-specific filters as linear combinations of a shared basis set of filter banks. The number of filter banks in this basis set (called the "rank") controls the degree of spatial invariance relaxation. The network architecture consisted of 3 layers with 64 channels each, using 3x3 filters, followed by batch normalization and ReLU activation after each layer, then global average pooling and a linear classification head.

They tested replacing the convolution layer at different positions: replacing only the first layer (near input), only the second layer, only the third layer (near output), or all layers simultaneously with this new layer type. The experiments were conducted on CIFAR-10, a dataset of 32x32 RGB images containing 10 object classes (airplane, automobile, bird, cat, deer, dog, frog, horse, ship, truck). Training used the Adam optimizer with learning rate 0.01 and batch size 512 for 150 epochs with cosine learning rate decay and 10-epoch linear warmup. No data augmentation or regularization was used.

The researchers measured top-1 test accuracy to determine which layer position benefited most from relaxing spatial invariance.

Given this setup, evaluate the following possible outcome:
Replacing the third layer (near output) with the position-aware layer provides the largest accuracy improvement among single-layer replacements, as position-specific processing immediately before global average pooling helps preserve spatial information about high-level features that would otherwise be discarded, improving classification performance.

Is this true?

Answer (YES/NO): YES